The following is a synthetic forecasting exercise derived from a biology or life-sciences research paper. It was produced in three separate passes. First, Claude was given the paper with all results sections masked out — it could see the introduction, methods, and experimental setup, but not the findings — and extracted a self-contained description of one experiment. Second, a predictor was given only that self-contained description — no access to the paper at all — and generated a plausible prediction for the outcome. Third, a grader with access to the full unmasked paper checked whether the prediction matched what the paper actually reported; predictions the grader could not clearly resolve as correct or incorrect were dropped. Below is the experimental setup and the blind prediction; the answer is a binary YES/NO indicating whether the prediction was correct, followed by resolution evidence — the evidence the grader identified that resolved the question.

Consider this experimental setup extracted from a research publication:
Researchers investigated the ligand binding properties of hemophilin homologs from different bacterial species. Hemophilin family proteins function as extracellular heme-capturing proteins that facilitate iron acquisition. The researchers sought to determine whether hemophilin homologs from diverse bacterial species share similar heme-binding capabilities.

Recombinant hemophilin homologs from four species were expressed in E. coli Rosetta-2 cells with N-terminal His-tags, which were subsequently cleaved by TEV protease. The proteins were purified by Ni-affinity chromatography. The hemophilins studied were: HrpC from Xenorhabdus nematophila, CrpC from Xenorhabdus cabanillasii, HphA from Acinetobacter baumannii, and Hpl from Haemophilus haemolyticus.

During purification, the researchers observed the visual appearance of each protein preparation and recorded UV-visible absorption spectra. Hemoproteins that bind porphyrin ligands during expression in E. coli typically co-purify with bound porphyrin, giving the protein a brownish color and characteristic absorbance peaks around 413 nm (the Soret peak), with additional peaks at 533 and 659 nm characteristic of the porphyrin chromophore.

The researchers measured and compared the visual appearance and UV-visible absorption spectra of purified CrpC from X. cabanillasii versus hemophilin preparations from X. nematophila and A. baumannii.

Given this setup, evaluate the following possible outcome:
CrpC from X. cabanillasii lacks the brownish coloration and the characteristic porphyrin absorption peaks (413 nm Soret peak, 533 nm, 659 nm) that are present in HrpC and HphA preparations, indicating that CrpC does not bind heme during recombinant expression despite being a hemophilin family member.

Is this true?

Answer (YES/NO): YES